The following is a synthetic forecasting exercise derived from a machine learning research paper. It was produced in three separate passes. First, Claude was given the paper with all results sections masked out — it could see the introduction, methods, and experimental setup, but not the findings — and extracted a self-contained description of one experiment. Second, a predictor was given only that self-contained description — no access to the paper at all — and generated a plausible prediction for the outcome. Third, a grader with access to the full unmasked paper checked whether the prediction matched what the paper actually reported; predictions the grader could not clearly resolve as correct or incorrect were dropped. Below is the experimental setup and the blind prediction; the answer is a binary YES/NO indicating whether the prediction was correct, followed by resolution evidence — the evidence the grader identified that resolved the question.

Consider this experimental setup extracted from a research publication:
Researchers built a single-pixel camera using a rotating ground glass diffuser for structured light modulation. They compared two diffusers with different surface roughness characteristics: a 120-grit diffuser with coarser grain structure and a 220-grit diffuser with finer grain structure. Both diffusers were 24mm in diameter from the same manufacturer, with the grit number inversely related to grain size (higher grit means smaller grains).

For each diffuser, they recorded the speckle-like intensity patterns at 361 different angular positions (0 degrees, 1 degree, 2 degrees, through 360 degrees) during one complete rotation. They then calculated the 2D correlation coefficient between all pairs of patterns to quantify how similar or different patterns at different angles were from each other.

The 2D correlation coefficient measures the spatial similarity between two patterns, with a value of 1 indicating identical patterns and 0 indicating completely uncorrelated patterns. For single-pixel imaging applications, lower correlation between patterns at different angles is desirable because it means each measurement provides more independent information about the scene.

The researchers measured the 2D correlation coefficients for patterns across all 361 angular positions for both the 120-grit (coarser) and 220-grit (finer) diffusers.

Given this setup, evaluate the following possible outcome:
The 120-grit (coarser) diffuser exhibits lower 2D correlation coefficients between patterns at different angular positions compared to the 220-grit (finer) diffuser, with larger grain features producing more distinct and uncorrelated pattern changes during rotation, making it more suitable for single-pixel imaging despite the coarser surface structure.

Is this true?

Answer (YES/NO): YES